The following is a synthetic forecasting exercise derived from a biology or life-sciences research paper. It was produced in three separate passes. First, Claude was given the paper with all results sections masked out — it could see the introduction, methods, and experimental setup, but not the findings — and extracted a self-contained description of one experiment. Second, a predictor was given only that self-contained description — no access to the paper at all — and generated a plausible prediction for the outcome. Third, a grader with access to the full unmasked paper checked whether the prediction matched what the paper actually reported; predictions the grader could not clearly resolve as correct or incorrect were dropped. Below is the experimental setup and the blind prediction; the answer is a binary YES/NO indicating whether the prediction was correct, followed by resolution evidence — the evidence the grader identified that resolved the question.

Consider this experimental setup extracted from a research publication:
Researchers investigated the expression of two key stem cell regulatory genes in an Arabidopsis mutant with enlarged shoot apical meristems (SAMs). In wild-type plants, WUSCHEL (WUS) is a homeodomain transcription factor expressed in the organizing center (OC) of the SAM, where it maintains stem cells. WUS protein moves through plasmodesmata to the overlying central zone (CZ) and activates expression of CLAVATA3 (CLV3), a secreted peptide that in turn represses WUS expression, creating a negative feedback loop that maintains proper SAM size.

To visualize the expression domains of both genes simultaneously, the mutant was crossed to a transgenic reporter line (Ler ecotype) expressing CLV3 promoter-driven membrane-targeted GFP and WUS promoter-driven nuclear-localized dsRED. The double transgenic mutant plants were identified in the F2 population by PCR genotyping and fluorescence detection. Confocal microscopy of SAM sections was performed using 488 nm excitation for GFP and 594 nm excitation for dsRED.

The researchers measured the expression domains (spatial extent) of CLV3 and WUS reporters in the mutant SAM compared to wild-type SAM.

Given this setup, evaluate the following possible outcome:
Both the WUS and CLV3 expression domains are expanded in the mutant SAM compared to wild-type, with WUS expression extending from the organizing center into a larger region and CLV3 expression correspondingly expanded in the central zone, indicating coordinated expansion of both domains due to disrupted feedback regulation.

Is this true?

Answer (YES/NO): YES